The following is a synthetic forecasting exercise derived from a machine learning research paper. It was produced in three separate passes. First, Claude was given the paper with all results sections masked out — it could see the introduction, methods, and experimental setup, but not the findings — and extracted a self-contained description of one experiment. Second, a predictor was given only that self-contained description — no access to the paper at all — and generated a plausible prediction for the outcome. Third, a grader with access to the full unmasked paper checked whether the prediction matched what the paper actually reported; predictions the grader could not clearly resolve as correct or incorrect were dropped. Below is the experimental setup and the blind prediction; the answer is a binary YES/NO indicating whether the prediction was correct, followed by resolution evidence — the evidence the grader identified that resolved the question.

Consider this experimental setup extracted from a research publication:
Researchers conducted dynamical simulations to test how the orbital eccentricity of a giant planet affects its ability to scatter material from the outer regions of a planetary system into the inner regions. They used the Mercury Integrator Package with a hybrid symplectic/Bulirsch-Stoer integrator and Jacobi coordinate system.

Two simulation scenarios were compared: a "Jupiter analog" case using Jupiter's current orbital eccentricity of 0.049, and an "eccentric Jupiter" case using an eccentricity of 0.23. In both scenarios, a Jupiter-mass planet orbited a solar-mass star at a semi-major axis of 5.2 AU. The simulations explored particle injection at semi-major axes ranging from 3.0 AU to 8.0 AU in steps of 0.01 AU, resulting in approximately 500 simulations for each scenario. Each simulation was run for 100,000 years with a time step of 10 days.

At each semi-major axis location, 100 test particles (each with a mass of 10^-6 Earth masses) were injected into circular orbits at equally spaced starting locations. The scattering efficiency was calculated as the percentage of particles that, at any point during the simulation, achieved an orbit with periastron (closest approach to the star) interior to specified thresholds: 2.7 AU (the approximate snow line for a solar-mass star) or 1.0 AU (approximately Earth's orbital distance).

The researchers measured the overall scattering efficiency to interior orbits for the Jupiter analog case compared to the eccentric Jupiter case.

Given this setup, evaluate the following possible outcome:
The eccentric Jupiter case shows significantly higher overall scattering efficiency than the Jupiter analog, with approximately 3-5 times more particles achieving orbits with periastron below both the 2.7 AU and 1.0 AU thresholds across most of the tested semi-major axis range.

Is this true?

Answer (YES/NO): NO